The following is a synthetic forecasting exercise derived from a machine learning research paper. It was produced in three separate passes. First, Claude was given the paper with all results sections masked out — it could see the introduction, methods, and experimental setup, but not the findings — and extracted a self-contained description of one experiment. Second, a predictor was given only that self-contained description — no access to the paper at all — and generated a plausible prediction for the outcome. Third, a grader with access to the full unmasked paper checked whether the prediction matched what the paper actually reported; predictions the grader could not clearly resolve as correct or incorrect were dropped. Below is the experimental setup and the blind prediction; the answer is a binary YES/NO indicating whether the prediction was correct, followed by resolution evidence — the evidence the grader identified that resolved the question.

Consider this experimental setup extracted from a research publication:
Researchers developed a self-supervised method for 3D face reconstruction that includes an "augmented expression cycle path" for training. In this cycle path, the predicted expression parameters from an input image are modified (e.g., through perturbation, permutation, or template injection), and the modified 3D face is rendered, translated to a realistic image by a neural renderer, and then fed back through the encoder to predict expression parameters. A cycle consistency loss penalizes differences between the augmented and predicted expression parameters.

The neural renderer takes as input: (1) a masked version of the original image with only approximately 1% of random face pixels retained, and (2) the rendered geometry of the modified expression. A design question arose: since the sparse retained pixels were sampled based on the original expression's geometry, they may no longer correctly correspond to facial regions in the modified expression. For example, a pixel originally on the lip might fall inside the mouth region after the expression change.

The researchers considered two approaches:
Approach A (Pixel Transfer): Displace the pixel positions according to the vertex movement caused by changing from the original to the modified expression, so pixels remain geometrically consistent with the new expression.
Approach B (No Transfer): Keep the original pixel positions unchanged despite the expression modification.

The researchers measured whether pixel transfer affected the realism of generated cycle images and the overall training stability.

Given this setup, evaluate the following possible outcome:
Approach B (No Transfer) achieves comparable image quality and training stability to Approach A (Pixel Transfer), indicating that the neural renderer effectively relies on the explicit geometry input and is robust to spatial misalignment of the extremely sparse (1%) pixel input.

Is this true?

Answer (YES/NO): NO